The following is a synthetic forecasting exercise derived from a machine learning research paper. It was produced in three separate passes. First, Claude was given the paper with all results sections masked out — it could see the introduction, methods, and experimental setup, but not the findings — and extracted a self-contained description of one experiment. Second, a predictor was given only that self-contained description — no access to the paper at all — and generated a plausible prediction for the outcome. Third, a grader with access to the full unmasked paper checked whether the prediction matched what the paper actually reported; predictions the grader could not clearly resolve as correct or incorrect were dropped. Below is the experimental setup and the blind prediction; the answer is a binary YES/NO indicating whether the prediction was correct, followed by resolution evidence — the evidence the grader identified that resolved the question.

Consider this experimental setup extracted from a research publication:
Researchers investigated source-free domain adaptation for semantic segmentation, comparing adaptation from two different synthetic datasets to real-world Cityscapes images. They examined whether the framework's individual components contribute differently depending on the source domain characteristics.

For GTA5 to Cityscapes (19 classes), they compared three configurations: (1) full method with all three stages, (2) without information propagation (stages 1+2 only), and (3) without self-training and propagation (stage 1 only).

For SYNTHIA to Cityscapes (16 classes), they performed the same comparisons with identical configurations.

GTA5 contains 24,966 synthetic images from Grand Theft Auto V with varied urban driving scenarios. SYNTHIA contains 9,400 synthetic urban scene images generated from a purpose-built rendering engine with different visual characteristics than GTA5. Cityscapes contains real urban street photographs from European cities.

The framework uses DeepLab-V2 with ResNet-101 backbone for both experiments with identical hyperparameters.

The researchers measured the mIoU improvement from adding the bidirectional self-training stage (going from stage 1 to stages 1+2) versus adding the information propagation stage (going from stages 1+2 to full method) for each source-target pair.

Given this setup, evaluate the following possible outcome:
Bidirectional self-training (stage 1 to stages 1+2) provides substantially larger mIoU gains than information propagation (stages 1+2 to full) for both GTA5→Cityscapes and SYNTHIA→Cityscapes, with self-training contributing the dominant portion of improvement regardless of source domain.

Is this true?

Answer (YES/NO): YES